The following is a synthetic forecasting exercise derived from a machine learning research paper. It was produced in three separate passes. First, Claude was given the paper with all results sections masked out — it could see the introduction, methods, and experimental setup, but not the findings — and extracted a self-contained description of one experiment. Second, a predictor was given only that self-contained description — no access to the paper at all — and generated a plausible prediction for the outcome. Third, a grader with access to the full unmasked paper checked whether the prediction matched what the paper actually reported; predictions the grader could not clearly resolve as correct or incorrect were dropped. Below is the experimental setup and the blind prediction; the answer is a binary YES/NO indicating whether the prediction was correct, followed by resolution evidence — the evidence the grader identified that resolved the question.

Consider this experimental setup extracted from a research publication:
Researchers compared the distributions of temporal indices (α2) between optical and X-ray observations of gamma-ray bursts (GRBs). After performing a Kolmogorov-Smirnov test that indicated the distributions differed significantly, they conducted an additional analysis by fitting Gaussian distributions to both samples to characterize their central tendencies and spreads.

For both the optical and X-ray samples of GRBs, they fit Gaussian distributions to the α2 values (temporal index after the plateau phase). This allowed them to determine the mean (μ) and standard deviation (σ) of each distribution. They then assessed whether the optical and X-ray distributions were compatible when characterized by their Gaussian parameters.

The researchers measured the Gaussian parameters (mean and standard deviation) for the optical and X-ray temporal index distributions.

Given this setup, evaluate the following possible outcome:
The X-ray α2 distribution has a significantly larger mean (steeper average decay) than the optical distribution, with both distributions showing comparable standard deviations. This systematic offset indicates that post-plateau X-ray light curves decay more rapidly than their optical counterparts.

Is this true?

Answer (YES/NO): NO